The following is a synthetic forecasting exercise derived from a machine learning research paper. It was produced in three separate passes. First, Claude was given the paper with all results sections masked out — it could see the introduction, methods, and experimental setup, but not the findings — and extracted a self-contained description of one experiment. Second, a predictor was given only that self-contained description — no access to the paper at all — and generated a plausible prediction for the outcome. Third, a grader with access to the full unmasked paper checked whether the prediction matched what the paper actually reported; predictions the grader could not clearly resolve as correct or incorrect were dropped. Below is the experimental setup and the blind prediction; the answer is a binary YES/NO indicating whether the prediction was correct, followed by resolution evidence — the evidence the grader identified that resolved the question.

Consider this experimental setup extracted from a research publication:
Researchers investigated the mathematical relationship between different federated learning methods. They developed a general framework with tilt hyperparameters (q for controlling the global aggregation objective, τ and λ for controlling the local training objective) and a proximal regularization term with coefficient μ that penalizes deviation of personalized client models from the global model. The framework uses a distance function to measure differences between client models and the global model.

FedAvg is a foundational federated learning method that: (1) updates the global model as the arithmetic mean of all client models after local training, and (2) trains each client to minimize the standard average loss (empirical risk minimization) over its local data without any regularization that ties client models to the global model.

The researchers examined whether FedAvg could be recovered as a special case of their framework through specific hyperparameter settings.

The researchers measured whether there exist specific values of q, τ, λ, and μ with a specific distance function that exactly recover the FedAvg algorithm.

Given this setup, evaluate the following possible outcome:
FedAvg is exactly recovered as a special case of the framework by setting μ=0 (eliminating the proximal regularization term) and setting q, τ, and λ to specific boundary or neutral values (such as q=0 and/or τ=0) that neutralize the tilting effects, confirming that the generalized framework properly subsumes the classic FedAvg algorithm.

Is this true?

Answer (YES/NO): NO